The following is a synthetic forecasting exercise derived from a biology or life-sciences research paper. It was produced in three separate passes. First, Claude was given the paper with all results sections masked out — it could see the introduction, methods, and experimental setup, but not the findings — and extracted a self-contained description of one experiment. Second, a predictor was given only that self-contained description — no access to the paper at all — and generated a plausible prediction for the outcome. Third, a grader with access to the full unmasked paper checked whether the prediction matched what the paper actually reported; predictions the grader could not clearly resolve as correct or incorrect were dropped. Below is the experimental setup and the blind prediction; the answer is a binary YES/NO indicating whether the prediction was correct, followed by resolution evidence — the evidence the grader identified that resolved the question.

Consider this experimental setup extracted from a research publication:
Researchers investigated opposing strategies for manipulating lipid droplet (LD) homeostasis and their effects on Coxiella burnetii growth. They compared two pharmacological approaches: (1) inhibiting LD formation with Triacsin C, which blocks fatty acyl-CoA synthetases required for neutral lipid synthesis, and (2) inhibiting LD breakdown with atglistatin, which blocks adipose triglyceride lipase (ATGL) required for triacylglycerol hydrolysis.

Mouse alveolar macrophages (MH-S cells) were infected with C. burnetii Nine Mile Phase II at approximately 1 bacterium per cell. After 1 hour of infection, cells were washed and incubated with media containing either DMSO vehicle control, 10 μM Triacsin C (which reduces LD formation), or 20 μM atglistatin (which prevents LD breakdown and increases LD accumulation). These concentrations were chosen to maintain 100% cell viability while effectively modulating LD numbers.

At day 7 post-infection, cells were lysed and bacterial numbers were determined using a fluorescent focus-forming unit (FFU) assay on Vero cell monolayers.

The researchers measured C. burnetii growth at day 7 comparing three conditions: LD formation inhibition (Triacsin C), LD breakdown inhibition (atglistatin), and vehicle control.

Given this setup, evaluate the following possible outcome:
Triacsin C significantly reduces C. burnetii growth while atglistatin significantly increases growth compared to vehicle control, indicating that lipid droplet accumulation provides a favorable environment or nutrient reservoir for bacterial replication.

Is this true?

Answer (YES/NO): NO